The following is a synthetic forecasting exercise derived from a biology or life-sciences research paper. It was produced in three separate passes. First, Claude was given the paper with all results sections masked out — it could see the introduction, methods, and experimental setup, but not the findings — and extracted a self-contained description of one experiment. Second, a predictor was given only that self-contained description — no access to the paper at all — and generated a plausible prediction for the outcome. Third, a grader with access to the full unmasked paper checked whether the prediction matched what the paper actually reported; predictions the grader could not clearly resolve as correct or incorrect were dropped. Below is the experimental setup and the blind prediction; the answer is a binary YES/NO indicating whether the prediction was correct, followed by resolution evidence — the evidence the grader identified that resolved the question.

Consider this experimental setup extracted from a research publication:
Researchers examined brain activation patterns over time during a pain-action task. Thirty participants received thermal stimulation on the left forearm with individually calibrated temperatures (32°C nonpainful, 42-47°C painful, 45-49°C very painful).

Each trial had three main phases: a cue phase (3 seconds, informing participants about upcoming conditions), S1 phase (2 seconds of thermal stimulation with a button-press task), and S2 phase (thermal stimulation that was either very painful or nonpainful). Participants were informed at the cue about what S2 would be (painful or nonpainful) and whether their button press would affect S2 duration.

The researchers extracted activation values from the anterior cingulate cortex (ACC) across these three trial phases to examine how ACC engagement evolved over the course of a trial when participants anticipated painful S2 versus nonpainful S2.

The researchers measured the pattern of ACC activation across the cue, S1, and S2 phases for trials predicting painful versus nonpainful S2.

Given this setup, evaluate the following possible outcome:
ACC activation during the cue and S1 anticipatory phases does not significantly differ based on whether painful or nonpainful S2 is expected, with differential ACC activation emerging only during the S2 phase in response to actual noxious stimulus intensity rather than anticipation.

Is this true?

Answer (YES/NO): NO